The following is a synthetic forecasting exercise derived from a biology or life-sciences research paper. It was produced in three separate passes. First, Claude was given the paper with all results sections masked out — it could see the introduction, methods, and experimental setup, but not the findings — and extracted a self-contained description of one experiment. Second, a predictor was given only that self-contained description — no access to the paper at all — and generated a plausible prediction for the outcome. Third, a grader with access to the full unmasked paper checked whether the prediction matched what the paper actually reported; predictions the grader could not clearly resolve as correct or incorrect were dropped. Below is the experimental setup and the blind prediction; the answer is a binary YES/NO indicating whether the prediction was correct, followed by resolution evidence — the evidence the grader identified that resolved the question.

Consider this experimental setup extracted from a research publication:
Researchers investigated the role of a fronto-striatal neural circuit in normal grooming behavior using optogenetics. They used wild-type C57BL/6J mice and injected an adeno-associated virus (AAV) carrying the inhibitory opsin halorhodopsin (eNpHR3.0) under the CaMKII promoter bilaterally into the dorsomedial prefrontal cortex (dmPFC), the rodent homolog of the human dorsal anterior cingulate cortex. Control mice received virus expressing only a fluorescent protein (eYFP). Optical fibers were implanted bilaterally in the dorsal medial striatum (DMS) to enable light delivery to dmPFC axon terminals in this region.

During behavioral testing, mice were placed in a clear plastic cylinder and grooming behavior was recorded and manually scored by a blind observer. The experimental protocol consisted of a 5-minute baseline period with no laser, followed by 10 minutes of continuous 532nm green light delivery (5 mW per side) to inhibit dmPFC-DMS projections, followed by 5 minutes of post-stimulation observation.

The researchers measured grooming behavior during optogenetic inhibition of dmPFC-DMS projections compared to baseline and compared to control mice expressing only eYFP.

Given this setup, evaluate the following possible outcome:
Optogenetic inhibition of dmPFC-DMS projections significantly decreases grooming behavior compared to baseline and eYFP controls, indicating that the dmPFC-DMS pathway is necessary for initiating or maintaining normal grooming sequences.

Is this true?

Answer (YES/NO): NO